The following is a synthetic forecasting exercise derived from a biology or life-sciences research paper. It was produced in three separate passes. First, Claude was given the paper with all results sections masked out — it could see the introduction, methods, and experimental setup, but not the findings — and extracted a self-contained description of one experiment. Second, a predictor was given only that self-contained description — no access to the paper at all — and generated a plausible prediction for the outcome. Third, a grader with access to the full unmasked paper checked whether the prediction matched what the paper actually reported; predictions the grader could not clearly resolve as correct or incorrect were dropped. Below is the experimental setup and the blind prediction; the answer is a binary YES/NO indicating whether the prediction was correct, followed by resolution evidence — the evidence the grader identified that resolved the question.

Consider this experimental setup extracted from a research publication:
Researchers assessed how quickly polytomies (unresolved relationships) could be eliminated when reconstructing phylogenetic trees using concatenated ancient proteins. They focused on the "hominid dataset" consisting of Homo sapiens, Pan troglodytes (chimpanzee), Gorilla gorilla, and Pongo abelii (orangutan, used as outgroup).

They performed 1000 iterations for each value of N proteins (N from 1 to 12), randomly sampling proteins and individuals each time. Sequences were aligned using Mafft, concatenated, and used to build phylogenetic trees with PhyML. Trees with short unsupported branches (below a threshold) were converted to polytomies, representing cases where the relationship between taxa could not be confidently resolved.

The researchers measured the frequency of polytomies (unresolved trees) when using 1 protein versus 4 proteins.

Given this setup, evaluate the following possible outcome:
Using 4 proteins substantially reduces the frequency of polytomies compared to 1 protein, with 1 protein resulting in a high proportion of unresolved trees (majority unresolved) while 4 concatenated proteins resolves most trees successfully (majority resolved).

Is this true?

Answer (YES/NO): NO